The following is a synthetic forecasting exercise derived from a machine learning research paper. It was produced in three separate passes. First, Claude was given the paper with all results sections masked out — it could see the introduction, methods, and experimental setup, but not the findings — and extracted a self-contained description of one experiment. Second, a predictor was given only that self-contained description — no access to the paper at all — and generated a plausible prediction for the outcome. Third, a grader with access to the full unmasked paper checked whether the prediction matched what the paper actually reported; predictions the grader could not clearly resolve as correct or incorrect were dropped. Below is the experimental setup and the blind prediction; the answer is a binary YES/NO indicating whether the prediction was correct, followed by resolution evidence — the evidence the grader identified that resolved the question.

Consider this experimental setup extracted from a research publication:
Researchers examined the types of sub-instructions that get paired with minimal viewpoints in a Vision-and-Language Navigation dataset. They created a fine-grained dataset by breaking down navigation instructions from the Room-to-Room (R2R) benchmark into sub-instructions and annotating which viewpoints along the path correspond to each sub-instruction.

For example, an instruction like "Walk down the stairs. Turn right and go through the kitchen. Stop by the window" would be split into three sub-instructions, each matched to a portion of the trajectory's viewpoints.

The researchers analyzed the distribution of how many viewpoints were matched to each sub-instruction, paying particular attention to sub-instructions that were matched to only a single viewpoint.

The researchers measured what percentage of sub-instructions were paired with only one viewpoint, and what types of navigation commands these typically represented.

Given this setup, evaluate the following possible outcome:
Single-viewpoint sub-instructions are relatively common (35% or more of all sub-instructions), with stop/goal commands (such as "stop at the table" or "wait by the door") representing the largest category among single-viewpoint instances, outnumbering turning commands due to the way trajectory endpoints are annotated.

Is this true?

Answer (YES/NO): NO